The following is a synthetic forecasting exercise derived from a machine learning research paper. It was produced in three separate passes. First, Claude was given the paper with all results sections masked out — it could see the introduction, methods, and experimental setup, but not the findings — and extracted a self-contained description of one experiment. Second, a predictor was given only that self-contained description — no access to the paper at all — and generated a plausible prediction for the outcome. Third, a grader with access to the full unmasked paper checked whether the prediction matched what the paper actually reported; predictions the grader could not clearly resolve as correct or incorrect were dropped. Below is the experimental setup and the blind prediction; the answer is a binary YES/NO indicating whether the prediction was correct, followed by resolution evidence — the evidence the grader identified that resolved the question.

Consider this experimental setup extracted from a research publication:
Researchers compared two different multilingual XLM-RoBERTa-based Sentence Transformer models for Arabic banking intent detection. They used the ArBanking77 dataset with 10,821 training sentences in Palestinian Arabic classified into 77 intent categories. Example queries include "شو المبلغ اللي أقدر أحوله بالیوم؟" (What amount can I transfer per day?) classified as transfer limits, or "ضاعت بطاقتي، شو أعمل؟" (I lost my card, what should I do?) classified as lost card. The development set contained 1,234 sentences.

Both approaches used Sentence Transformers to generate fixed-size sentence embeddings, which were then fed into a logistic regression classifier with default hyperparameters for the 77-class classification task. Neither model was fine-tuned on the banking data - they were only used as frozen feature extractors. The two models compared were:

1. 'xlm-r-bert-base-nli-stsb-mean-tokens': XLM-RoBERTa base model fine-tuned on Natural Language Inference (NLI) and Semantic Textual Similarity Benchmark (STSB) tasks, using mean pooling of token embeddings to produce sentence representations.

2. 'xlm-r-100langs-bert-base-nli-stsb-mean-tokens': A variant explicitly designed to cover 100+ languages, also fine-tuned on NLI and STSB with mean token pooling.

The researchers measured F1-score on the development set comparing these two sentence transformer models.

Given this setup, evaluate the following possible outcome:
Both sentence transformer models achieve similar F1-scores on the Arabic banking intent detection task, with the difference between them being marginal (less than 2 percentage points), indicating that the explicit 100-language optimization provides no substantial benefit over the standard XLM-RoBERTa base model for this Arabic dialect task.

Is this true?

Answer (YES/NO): YES